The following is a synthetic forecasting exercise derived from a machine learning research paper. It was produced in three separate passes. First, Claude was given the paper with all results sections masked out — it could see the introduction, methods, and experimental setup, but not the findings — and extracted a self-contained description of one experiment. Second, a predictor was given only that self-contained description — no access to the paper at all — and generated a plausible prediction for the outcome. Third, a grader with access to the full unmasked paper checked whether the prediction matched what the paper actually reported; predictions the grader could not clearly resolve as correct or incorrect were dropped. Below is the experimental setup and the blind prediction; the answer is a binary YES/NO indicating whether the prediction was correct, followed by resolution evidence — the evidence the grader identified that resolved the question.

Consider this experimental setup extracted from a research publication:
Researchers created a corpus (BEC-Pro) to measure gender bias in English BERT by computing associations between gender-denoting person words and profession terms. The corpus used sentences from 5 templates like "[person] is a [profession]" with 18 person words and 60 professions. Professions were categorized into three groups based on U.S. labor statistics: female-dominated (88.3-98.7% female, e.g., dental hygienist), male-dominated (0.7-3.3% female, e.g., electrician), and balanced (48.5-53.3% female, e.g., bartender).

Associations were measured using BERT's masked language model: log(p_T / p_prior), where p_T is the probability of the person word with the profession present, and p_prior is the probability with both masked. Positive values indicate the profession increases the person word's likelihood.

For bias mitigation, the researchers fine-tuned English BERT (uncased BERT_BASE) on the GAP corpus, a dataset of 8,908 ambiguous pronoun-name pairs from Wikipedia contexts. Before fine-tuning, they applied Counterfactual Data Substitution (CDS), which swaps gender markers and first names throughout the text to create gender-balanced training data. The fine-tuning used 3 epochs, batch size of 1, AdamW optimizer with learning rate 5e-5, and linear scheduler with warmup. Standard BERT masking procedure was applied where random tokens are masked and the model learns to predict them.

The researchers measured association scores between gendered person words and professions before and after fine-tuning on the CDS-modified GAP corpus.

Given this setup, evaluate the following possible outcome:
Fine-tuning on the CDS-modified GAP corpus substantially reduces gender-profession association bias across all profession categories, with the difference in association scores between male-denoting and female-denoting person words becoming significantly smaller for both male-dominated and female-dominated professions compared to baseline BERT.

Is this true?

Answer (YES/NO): YES